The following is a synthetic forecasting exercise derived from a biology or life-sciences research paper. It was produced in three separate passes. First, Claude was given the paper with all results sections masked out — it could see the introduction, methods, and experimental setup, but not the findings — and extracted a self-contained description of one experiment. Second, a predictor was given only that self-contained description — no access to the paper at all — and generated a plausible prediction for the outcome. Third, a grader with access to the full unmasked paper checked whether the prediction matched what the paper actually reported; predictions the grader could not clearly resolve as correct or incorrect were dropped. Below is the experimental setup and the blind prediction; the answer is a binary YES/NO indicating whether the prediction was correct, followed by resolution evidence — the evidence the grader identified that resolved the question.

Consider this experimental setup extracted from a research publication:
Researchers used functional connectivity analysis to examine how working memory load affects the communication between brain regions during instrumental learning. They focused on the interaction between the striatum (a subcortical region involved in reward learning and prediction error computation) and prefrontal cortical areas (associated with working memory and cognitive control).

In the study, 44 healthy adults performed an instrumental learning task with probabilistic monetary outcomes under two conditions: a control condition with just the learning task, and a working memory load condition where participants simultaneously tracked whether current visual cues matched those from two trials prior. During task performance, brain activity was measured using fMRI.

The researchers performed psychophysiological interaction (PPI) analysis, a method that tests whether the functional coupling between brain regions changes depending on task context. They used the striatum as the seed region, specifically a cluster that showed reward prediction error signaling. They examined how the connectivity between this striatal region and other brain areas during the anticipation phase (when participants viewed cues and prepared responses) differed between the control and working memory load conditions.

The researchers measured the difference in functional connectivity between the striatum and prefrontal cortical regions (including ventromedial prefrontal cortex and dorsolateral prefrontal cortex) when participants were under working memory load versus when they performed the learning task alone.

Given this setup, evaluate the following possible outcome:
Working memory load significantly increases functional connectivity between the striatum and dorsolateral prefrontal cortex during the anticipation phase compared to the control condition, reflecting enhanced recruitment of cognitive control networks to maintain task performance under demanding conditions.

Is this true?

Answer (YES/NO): NO